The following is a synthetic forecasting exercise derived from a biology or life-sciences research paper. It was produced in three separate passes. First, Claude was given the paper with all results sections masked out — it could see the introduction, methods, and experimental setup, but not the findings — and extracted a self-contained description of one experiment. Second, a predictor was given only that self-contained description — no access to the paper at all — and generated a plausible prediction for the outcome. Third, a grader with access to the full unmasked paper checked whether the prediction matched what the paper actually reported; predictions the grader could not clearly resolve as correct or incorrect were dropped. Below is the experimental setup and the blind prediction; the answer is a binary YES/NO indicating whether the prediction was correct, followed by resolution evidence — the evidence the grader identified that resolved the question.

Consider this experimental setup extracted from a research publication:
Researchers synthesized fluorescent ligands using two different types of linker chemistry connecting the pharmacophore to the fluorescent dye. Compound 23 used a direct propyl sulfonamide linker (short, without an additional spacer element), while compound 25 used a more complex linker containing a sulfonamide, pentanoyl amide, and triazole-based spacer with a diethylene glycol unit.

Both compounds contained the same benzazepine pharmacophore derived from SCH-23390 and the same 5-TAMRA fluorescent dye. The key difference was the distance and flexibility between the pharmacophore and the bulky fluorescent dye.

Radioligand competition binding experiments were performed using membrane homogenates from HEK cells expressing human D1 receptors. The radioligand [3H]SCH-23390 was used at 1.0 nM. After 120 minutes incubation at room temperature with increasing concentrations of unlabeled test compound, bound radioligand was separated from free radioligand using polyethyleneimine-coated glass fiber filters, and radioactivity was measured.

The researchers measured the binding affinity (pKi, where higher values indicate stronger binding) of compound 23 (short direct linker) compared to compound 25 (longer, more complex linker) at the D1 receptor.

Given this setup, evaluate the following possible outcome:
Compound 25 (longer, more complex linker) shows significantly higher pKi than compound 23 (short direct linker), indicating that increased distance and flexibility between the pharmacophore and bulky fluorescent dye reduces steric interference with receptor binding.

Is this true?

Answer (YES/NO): YES